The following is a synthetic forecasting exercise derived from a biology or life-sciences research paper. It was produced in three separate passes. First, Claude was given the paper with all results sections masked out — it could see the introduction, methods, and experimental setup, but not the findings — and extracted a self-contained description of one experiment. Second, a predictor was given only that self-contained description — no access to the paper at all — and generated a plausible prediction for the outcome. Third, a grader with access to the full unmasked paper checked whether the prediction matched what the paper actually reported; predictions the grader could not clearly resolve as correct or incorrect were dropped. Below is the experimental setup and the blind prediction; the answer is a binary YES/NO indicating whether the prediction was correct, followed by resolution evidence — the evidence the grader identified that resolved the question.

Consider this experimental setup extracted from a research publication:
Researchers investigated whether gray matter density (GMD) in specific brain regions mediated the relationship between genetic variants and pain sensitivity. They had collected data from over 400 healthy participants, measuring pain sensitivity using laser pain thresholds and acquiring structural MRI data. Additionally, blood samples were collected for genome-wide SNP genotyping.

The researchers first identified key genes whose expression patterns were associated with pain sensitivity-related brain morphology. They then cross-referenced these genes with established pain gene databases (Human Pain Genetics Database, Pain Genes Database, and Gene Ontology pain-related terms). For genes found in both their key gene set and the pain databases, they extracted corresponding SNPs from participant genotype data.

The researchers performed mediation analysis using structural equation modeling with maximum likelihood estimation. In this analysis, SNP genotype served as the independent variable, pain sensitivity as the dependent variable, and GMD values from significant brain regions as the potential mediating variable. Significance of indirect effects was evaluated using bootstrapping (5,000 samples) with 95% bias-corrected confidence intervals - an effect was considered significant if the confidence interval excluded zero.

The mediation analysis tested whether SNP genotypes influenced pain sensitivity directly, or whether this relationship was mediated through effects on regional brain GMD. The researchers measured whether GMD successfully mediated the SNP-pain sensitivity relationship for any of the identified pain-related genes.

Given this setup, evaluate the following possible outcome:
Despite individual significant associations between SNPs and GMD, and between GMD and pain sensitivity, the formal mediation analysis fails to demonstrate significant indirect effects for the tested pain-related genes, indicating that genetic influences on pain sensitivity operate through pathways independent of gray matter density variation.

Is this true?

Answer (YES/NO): NO